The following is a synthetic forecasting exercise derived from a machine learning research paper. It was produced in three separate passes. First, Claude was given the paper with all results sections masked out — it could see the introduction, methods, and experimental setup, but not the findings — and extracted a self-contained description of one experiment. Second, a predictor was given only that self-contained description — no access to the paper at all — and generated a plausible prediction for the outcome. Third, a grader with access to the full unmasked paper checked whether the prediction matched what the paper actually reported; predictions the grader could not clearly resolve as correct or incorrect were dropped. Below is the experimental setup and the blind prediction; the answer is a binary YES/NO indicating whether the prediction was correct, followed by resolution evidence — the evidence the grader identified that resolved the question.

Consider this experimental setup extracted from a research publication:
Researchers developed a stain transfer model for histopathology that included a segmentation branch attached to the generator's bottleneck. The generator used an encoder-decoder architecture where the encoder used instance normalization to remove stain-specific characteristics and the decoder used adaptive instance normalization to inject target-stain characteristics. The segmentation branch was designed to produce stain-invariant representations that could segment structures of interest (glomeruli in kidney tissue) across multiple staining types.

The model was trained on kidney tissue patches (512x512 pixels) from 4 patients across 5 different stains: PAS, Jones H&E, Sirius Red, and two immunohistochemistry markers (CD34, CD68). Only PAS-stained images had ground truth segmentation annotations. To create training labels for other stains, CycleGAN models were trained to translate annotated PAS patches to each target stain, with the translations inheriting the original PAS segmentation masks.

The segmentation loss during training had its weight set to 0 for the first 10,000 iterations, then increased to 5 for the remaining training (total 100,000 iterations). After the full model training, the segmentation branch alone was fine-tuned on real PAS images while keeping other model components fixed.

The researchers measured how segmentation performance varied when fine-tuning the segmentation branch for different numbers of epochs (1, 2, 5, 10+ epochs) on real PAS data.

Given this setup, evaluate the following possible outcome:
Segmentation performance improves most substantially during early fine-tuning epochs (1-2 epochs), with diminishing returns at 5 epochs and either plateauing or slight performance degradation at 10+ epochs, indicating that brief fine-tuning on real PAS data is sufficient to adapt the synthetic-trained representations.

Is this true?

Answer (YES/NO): YES